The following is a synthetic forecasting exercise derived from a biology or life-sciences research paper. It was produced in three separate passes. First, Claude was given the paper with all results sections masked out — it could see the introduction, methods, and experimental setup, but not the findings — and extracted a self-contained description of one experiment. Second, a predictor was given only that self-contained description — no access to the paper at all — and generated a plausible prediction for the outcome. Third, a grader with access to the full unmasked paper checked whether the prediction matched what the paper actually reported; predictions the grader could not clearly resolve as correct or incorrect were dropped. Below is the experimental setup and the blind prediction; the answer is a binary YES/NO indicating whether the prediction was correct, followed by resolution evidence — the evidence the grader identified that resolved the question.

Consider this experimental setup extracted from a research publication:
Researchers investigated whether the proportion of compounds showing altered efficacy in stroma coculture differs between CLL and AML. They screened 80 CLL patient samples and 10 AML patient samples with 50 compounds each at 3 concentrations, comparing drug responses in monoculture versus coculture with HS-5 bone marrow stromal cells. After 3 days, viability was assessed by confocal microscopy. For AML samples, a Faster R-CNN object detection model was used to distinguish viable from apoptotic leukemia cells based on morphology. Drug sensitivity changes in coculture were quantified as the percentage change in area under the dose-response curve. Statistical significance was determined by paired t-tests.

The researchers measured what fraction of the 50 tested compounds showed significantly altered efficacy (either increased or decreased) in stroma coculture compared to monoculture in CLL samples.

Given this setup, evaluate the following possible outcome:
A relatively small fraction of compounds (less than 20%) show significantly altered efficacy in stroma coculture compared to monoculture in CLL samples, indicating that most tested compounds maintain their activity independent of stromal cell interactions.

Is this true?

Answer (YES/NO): NO